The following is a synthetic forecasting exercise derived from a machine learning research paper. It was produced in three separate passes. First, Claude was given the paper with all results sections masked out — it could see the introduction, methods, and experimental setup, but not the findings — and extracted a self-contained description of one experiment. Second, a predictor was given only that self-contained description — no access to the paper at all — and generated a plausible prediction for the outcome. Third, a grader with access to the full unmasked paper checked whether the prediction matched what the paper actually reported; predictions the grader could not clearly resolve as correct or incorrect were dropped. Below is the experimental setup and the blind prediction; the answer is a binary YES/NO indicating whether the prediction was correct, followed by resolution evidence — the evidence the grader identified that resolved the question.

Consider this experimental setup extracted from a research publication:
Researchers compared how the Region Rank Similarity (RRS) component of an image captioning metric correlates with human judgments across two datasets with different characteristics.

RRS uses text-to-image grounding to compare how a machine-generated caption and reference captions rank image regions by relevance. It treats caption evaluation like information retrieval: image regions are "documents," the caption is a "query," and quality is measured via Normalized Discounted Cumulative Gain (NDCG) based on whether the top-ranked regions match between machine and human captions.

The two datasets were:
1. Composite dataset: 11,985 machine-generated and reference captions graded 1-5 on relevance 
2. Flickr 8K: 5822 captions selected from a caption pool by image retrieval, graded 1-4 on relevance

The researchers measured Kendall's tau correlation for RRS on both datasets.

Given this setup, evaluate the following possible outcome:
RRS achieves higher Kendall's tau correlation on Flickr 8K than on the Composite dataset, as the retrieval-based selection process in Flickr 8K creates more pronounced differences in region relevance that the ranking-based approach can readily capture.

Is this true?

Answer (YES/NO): YES